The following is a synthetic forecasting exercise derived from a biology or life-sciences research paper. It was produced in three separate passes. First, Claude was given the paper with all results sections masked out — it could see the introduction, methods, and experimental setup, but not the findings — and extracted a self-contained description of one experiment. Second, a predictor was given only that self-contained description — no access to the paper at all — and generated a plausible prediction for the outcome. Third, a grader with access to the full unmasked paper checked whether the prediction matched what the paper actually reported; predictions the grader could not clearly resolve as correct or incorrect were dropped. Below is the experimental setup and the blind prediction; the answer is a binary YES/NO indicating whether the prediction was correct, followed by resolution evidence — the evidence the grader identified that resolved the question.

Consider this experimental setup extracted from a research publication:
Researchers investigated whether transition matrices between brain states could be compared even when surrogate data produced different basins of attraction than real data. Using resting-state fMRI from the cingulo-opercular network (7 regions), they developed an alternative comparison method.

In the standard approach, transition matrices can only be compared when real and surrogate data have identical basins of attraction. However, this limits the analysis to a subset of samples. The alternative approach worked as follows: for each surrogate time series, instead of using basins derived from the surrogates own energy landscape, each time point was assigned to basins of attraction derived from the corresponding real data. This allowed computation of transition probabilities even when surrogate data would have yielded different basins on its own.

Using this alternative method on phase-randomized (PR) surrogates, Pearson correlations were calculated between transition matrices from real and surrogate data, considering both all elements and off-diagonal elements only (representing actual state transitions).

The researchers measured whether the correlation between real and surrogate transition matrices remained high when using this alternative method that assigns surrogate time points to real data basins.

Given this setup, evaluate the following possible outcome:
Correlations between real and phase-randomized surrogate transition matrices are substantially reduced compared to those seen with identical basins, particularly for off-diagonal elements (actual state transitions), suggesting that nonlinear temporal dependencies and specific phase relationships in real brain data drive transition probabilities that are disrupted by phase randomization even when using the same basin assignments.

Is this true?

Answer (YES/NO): NO